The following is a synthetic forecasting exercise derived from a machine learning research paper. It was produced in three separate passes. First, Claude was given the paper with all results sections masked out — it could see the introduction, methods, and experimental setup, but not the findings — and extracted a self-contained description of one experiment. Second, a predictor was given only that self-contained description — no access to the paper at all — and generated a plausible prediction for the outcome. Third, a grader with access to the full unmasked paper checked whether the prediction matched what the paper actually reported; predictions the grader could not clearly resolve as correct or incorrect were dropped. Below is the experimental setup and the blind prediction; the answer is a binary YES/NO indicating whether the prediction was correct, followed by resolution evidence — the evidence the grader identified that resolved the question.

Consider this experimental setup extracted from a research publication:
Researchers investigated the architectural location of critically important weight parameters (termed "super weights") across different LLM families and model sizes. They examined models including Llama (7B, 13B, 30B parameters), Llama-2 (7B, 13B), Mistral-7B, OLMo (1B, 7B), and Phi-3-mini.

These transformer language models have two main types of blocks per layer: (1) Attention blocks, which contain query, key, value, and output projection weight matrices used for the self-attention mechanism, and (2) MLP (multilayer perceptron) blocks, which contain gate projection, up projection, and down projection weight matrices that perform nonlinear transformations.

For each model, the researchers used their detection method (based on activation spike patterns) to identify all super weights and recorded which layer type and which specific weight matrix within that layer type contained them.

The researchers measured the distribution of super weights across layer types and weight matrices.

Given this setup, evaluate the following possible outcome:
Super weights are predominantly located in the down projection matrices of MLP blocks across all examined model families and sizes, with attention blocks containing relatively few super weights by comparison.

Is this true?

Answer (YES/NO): NO